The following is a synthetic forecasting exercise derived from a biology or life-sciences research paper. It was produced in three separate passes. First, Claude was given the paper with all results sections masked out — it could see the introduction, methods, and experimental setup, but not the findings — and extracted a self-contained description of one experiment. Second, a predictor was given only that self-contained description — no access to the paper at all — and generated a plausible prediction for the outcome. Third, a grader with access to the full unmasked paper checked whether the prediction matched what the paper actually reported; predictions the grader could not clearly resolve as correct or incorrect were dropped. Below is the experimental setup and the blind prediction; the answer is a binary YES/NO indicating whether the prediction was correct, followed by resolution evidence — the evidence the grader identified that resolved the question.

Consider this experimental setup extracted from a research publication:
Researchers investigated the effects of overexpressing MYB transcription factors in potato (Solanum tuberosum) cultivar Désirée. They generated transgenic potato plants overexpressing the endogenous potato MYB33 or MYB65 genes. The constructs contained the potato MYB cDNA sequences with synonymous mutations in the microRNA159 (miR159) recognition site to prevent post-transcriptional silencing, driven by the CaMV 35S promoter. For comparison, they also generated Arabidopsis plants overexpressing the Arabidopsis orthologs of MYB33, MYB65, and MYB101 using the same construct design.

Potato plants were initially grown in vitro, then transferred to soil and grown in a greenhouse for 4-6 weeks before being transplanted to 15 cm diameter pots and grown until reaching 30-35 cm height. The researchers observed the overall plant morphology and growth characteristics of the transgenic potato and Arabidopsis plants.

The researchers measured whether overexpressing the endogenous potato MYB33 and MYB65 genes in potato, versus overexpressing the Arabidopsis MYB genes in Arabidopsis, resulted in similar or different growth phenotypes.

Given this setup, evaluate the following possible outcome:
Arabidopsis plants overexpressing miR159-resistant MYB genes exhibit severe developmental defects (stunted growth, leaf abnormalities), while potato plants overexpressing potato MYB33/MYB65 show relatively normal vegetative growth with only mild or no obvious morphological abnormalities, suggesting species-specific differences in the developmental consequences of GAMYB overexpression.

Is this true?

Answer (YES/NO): NO